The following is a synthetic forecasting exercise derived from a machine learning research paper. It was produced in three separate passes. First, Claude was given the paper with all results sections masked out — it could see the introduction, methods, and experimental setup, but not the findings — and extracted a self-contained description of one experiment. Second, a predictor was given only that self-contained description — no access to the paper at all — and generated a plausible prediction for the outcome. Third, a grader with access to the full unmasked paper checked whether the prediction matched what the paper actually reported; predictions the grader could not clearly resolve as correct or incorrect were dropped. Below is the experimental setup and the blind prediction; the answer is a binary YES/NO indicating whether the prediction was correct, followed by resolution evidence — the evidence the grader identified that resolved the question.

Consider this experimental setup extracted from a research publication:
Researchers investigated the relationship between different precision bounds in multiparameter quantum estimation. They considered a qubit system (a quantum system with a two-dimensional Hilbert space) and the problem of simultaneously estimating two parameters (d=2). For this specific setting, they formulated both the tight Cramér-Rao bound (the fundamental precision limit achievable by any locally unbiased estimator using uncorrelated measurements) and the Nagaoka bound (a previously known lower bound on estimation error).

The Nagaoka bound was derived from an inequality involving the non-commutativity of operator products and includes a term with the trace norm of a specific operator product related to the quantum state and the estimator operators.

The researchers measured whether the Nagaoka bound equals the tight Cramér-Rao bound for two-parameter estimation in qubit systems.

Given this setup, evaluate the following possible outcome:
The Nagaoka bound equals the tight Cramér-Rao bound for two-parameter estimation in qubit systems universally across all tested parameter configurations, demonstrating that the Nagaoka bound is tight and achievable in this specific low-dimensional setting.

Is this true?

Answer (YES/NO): YES